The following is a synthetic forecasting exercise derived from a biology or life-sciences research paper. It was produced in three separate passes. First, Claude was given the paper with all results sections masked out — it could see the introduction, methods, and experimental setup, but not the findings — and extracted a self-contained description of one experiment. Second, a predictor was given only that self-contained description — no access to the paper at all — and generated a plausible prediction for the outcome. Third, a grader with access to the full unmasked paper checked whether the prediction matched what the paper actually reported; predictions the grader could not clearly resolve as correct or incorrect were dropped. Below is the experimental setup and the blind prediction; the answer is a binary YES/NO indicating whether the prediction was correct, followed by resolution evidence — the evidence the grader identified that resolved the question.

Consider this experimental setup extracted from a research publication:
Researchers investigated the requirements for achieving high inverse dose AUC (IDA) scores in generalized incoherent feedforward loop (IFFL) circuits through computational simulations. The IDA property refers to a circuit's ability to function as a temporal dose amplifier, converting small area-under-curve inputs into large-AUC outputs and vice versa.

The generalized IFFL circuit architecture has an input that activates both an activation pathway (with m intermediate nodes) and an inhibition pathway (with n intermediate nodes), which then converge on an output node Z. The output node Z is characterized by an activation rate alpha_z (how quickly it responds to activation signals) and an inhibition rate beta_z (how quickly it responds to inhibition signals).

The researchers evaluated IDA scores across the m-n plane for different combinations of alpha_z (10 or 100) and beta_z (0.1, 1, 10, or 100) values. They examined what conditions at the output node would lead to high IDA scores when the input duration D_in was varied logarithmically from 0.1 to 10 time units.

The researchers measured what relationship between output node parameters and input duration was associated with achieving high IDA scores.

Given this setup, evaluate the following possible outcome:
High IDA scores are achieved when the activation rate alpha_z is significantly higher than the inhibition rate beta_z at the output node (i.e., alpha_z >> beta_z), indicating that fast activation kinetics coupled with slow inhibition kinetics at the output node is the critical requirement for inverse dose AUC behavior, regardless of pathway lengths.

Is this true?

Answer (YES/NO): NO